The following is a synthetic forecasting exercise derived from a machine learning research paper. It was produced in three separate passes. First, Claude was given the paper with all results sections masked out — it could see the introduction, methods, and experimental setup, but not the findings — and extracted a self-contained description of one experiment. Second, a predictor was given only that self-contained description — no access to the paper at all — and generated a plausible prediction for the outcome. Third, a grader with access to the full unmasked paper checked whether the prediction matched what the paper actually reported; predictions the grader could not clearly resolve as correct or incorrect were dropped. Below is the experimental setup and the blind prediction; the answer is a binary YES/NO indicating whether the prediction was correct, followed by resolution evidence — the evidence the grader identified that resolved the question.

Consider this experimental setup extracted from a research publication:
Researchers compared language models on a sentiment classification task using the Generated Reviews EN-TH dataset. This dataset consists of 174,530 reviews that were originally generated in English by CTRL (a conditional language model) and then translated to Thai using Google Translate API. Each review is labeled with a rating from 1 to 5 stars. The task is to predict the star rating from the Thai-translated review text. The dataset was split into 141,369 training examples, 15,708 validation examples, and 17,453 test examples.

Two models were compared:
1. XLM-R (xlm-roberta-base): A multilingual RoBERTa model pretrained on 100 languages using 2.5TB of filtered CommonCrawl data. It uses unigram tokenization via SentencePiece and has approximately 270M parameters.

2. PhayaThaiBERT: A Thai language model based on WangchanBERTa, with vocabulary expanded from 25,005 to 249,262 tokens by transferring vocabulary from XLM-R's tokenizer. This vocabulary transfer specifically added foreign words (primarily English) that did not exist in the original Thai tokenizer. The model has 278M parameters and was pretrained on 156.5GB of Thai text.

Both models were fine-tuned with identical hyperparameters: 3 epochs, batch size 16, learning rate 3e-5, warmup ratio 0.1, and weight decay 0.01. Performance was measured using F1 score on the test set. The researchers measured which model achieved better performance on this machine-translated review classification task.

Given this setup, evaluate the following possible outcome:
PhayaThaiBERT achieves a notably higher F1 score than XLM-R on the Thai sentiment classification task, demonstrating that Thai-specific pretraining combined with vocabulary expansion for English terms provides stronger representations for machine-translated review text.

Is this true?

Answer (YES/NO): NO